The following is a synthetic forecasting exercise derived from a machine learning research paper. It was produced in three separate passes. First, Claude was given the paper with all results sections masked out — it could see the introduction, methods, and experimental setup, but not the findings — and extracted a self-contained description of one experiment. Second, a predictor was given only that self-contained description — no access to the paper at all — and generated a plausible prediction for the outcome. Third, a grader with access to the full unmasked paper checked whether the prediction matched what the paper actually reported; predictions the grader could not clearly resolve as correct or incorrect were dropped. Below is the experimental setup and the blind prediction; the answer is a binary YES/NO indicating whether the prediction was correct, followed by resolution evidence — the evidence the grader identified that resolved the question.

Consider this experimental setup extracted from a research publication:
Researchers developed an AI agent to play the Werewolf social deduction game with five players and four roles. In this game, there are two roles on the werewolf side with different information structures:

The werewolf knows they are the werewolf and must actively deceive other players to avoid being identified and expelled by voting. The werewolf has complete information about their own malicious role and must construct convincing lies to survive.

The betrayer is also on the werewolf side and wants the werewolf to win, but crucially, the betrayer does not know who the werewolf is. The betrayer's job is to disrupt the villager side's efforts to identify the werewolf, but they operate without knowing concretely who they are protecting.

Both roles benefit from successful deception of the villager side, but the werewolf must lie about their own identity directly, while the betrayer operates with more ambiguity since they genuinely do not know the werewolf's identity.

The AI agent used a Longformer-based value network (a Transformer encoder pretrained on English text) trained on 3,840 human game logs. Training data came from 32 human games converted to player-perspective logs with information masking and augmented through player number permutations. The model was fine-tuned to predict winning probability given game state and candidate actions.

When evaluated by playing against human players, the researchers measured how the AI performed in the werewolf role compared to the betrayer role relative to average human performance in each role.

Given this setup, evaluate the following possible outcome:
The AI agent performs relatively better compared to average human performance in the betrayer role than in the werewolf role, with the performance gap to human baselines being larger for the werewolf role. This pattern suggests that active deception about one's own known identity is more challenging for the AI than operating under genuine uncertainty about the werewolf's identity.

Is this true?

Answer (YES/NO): YES